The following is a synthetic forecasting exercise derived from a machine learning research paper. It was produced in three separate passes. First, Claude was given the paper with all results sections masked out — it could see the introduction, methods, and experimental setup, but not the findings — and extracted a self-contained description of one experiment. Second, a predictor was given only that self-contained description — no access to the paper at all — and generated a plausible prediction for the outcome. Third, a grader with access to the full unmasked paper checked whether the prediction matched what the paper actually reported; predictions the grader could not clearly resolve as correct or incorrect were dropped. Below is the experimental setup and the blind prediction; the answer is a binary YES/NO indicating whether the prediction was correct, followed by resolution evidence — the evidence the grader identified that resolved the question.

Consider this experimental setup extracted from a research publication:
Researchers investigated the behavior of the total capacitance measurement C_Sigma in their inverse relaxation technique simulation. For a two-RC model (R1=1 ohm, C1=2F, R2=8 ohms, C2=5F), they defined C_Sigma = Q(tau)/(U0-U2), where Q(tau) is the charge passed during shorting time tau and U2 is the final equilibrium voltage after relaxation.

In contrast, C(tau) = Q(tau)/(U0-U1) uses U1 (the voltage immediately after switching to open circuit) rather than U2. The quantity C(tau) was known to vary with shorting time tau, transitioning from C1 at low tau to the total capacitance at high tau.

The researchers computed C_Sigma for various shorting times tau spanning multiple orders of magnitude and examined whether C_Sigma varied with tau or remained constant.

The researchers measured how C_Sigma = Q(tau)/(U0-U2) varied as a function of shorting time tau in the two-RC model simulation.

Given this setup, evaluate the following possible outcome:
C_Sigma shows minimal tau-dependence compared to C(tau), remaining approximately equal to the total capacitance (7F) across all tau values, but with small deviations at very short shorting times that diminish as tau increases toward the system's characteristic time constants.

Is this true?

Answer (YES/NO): NO